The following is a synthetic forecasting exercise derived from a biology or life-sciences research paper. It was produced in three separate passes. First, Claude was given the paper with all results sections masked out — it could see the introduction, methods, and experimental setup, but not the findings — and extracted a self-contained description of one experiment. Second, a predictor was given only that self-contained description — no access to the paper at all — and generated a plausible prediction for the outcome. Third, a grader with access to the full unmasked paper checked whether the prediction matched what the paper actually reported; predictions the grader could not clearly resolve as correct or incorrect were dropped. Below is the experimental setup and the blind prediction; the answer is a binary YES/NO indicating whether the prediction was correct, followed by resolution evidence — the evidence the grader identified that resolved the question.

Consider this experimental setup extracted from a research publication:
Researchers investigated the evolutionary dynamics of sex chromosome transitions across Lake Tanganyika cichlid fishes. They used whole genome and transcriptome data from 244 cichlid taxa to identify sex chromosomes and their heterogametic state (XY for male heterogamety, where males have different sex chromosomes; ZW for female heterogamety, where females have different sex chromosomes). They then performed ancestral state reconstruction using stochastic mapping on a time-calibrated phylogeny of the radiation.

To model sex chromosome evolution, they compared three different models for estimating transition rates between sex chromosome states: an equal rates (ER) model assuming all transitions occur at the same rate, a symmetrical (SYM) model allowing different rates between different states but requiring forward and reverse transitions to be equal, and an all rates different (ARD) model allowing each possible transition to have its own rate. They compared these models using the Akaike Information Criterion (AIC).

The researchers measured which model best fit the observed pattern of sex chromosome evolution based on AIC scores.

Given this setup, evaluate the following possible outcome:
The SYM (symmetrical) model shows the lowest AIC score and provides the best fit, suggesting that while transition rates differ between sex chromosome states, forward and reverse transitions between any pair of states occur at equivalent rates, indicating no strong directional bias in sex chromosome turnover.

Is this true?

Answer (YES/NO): NO